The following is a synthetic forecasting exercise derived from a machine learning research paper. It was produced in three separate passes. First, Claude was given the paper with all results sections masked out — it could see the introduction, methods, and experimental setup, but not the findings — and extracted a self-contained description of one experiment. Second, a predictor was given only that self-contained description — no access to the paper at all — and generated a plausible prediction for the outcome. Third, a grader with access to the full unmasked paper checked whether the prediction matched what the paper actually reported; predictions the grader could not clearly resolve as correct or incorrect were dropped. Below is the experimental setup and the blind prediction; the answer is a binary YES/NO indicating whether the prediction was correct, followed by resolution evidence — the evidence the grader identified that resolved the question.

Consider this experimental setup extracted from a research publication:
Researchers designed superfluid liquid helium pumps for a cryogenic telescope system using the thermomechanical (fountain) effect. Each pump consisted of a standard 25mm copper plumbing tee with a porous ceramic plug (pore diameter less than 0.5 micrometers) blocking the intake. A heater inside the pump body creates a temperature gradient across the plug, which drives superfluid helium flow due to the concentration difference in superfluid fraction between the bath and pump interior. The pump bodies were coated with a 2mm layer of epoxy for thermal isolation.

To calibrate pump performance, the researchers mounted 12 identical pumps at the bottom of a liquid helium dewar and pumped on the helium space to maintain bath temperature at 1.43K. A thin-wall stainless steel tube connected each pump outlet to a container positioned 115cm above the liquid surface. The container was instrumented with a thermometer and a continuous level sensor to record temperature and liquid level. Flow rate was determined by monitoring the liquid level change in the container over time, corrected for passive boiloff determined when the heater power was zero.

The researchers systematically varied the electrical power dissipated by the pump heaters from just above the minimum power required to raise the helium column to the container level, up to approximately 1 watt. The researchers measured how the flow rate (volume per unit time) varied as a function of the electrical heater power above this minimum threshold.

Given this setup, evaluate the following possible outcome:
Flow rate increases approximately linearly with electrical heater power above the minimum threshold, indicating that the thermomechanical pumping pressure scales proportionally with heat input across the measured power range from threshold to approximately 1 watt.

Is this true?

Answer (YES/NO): YES